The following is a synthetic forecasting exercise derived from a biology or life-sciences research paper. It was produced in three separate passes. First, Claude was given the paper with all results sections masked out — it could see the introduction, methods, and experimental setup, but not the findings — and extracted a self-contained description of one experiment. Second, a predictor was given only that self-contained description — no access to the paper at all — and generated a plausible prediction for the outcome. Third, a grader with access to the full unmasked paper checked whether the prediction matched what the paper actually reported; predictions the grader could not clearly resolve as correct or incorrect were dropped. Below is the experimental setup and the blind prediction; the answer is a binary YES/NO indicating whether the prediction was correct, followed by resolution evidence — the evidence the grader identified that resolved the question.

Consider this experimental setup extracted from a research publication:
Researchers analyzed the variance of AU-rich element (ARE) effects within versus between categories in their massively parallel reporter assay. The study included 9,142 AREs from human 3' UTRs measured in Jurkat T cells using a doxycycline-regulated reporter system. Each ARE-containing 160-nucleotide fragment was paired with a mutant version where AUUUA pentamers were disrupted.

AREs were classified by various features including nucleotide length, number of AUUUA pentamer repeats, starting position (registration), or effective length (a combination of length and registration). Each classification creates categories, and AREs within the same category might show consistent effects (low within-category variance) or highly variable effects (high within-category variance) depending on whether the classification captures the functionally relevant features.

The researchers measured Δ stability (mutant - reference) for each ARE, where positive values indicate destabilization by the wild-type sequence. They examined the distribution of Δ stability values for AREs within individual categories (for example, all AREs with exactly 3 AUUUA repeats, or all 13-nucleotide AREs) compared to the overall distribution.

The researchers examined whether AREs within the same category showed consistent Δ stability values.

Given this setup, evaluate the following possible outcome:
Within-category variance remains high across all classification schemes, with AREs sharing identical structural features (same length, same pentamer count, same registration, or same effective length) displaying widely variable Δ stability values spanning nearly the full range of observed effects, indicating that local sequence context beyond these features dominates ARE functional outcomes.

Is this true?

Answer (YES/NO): NO